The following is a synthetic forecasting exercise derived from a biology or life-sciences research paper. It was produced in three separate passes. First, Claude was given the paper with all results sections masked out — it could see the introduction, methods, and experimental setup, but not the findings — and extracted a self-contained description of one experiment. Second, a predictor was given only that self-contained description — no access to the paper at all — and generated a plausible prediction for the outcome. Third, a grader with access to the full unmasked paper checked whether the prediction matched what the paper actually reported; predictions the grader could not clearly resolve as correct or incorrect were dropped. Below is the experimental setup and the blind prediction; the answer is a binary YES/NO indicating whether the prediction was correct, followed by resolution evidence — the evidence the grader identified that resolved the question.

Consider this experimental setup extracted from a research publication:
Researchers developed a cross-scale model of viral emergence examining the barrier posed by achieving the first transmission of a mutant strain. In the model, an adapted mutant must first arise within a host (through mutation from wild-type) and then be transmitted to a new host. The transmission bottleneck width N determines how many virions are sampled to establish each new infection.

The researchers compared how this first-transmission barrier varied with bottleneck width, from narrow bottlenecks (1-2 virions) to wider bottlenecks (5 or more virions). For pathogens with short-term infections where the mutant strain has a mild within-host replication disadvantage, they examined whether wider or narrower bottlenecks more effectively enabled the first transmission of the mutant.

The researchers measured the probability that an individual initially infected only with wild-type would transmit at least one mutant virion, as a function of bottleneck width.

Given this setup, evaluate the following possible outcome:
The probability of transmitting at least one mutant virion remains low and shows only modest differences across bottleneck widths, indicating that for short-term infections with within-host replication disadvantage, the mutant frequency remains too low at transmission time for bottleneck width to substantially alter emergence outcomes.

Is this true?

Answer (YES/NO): NO